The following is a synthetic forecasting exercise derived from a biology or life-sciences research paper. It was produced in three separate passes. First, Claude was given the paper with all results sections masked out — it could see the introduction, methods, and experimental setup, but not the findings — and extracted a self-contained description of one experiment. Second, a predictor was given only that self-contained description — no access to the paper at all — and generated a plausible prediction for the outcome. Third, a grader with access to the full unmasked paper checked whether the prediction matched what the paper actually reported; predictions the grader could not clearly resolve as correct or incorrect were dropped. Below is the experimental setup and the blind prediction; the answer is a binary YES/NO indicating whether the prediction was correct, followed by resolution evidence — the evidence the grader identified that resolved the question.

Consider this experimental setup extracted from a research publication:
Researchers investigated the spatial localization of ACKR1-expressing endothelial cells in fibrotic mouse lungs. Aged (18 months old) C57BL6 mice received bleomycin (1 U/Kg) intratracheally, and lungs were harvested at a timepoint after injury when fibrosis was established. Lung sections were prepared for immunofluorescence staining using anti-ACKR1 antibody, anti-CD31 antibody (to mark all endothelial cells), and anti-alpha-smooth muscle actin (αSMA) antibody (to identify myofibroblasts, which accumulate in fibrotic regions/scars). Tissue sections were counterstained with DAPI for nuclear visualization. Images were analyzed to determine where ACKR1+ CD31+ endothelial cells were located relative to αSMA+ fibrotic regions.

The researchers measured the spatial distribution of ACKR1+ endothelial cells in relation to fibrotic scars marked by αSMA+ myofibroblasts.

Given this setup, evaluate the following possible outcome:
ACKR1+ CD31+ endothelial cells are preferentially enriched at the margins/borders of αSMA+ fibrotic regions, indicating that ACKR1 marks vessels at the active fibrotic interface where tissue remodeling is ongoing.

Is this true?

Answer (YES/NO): NO